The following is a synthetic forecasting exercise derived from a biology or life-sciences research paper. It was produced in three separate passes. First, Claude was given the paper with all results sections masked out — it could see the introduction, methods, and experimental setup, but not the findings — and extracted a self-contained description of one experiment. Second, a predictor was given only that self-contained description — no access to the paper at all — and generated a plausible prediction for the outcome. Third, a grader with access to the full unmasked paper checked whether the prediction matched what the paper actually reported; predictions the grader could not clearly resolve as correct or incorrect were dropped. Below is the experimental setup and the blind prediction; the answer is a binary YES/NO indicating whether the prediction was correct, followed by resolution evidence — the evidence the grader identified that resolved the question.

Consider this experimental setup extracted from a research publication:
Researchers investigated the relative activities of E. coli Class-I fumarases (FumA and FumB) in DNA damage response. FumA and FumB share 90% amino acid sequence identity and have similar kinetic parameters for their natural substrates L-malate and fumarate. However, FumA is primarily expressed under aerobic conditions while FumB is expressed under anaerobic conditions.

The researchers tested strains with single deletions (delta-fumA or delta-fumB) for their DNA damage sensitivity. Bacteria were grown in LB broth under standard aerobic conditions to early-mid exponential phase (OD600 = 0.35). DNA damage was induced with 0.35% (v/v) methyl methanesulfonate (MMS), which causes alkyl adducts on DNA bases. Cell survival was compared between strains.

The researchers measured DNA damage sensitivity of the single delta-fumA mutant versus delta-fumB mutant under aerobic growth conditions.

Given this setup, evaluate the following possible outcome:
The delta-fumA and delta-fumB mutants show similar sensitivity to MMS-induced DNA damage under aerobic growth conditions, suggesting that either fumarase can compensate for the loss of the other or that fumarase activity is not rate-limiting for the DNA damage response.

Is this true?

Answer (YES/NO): YES